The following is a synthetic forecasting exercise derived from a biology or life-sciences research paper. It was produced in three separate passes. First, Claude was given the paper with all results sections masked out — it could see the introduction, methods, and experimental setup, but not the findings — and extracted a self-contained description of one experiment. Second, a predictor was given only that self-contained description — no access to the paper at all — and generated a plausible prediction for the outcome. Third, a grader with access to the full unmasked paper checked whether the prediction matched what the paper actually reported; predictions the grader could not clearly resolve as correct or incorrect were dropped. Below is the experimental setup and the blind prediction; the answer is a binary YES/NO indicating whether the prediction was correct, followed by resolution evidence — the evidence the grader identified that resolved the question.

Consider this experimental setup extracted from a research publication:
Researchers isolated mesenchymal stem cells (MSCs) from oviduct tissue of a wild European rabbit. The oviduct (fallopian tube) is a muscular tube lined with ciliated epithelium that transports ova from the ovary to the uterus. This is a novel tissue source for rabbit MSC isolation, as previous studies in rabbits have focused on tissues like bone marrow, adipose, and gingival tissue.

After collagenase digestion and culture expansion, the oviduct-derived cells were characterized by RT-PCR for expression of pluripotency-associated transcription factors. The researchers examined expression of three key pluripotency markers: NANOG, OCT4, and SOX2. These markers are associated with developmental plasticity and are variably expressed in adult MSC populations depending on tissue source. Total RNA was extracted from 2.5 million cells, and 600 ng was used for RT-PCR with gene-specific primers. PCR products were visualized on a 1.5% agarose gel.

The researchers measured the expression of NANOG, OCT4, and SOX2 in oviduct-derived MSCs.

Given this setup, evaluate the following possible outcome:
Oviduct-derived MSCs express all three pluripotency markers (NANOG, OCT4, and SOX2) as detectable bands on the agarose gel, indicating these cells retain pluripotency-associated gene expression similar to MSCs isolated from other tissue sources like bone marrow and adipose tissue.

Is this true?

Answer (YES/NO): YES